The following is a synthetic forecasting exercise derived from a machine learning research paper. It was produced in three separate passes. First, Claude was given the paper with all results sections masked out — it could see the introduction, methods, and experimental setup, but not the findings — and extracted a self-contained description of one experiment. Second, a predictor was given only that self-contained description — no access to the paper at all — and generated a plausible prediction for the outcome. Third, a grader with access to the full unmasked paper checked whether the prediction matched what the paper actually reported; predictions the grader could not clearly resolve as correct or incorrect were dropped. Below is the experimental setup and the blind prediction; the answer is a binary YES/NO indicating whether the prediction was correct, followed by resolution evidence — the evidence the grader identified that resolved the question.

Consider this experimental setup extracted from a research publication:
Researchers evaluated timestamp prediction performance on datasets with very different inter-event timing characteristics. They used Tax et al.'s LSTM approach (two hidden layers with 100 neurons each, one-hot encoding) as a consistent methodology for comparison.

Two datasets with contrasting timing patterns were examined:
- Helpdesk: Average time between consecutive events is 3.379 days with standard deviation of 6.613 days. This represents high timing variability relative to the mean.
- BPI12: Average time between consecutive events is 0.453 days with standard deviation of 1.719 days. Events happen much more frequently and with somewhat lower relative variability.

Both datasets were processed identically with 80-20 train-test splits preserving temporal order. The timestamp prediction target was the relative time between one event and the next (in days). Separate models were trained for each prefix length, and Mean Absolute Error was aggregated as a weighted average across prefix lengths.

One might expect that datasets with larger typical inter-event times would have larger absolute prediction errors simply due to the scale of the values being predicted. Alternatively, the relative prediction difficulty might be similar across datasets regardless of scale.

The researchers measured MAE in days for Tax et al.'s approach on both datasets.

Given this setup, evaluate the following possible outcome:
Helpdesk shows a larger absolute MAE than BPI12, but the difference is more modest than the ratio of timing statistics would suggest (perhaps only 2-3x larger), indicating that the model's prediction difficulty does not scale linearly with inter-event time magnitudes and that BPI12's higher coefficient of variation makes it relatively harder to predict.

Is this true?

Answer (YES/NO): NO